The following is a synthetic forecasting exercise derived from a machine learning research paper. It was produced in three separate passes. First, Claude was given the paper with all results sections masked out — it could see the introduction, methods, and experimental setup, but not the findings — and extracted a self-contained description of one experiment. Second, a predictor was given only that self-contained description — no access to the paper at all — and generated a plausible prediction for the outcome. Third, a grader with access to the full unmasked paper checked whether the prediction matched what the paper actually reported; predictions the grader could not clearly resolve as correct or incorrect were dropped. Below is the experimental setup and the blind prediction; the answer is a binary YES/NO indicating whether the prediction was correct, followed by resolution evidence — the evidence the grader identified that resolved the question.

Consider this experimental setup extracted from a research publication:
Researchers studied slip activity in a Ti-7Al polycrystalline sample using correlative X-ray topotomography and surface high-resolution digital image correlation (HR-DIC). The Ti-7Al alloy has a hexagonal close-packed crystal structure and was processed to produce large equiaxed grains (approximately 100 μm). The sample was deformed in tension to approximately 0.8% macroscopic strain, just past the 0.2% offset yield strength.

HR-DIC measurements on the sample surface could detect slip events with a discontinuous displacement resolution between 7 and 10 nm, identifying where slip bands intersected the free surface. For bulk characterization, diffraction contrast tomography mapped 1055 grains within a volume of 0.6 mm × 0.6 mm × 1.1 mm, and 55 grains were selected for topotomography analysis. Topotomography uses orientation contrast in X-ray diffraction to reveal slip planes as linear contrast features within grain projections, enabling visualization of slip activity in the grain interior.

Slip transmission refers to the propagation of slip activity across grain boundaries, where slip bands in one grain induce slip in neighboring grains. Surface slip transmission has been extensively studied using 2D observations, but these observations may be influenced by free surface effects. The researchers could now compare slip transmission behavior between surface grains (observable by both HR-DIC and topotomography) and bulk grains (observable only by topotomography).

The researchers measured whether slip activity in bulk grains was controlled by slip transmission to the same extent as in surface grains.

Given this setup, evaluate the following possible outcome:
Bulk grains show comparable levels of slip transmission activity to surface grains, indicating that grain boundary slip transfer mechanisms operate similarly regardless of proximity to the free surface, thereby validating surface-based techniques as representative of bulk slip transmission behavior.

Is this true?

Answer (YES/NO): NO